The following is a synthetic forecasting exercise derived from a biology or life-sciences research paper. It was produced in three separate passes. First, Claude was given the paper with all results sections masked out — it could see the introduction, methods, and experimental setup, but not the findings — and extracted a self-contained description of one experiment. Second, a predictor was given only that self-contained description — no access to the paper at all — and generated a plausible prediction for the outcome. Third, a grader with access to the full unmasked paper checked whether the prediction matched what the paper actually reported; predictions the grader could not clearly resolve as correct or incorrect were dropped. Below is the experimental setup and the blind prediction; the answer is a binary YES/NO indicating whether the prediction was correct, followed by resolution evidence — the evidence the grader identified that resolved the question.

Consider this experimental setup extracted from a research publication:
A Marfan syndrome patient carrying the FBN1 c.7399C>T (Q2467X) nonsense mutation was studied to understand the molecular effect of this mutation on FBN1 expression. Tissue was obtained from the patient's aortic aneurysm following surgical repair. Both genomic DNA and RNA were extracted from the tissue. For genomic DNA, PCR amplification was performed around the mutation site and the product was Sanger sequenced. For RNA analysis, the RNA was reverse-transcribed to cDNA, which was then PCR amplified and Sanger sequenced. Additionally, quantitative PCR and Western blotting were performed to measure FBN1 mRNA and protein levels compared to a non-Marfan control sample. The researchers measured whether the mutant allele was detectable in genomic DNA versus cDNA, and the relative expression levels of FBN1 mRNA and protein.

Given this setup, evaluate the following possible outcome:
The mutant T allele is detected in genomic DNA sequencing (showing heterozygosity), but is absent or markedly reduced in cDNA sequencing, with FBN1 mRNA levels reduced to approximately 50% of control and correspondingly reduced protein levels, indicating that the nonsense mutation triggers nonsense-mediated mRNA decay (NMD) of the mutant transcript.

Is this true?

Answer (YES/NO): YES